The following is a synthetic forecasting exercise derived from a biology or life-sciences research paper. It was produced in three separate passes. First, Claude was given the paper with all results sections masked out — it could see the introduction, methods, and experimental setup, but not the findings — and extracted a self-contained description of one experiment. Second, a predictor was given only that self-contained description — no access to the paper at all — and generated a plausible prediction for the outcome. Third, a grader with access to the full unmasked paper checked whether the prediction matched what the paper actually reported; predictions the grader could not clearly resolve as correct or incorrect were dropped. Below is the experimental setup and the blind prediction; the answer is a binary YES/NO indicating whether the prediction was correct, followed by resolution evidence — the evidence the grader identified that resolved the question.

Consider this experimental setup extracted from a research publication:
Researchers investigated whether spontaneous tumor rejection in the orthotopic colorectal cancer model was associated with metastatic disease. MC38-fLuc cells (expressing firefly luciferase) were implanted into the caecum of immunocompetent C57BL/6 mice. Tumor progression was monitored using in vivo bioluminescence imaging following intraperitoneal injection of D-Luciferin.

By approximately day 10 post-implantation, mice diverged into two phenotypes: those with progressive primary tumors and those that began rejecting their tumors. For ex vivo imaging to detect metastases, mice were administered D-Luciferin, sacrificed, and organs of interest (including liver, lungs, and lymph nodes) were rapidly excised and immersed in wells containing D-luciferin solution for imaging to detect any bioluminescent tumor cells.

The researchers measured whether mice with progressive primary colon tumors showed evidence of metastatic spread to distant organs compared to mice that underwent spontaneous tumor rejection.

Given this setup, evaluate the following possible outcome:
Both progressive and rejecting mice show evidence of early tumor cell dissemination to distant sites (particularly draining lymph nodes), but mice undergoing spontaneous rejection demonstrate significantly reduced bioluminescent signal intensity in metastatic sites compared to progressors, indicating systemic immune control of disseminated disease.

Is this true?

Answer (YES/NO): NO